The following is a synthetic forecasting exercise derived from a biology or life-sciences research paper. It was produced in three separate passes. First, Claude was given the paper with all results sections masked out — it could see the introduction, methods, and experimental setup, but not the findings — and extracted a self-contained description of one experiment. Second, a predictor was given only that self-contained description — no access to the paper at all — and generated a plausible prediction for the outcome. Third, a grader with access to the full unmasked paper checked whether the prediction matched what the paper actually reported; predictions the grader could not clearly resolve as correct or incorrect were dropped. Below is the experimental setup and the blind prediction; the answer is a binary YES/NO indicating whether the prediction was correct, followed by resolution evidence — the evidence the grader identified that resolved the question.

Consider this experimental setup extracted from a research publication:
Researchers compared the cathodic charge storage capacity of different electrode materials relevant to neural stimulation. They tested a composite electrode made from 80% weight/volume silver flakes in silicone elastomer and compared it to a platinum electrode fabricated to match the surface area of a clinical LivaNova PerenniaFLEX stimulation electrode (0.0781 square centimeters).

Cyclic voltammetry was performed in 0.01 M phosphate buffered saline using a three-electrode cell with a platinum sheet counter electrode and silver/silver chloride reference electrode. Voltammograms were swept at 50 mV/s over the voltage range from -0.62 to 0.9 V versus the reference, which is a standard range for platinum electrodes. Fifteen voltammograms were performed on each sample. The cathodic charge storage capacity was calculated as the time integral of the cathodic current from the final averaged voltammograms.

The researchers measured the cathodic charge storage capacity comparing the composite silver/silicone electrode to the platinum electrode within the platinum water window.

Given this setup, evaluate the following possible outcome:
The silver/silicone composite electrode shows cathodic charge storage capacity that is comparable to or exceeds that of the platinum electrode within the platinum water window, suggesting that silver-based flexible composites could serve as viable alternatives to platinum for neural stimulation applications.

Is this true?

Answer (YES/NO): YES